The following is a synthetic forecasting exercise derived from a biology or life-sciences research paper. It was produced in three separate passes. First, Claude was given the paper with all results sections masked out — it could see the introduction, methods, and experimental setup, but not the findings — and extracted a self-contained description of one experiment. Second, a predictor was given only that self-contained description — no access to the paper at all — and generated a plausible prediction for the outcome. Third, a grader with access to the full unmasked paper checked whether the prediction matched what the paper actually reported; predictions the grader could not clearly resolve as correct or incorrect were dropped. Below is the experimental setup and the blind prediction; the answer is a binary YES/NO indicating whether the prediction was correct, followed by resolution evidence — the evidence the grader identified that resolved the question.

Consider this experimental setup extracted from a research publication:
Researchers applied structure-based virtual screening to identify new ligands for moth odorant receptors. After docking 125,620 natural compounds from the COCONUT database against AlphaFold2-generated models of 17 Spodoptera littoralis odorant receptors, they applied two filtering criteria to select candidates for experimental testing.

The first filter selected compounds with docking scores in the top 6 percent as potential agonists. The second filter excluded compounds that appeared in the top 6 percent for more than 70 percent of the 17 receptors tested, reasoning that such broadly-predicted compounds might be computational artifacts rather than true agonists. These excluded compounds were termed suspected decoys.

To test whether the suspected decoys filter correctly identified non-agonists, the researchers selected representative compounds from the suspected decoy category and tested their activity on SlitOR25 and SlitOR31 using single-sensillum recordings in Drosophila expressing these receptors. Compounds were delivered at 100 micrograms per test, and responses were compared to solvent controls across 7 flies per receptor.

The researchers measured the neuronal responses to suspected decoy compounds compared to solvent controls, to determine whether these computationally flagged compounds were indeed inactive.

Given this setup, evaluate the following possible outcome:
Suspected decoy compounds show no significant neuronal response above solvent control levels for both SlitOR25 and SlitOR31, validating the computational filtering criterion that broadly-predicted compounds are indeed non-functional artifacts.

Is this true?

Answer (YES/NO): YES